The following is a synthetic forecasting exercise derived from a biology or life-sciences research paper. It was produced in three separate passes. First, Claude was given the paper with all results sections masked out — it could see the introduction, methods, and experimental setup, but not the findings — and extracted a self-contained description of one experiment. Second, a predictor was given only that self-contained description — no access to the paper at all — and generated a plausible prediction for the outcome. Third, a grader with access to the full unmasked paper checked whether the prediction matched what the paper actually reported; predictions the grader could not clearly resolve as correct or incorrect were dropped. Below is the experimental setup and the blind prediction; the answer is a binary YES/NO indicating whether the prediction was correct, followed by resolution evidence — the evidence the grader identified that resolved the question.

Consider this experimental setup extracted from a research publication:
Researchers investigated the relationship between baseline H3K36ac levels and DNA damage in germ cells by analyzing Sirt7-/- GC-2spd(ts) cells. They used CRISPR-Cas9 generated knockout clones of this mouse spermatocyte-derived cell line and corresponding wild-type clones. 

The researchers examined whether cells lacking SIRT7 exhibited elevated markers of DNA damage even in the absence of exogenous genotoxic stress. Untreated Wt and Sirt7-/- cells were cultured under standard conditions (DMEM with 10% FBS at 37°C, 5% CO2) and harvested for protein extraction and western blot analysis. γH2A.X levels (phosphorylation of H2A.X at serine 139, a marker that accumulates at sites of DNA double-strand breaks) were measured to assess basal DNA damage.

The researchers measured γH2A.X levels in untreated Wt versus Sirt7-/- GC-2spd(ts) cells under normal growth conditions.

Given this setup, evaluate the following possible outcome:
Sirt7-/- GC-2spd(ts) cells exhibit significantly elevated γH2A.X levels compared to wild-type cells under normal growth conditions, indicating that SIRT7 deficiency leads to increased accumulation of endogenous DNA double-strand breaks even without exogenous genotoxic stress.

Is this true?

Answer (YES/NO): NO